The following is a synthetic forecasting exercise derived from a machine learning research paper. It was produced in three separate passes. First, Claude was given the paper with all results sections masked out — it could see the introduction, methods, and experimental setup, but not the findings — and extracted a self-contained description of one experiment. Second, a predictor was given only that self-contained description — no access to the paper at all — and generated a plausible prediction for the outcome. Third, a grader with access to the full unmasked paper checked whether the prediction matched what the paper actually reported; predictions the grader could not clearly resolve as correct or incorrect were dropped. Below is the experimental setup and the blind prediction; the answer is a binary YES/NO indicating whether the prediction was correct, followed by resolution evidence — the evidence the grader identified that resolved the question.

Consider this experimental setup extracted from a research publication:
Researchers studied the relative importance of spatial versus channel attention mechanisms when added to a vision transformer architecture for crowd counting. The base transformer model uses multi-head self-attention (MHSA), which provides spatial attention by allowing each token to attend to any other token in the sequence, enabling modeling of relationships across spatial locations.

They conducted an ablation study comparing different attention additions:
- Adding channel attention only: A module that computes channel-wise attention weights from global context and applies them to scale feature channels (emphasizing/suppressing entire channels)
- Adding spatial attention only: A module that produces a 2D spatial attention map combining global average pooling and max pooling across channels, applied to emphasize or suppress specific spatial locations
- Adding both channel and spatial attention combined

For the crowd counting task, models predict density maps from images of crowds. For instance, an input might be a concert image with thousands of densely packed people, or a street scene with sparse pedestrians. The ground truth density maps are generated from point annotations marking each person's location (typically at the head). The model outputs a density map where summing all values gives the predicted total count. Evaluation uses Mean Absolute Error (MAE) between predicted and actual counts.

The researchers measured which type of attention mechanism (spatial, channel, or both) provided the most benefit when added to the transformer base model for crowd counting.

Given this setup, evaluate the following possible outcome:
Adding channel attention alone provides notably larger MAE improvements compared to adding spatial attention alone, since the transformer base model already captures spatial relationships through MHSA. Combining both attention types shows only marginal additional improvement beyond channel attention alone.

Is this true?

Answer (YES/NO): NO